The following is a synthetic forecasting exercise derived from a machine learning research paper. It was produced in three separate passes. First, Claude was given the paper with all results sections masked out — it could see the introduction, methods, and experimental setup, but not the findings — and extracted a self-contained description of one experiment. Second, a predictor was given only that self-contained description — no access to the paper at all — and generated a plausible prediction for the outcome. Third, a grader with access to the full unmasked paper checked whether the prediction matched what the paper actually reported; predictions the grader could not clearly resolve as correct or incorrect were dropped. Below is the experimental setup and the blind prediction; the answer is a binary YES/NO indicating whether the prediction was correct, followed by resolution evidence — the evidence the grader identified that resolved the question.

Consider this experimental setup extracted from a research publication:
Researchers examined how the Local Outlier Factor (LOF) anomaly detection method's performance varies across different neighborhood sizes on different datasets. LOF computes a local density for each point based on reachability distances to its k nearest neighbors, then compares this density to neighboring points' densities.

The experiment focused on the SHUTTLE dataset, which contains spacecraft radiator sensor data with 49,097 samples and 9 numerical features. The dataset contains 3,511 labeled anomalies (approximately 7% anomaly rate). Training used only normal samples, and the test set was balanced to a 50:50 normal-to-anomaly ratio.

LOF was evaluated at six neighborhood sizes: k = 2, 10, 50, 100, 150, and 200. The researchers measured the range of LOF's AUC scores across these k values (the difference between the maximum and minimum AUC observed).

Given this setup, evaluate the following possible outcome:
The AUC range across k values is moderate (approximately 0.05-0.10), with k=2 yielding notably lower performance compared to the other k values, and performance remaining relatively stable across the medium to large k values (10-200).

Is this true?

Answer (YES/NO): NO